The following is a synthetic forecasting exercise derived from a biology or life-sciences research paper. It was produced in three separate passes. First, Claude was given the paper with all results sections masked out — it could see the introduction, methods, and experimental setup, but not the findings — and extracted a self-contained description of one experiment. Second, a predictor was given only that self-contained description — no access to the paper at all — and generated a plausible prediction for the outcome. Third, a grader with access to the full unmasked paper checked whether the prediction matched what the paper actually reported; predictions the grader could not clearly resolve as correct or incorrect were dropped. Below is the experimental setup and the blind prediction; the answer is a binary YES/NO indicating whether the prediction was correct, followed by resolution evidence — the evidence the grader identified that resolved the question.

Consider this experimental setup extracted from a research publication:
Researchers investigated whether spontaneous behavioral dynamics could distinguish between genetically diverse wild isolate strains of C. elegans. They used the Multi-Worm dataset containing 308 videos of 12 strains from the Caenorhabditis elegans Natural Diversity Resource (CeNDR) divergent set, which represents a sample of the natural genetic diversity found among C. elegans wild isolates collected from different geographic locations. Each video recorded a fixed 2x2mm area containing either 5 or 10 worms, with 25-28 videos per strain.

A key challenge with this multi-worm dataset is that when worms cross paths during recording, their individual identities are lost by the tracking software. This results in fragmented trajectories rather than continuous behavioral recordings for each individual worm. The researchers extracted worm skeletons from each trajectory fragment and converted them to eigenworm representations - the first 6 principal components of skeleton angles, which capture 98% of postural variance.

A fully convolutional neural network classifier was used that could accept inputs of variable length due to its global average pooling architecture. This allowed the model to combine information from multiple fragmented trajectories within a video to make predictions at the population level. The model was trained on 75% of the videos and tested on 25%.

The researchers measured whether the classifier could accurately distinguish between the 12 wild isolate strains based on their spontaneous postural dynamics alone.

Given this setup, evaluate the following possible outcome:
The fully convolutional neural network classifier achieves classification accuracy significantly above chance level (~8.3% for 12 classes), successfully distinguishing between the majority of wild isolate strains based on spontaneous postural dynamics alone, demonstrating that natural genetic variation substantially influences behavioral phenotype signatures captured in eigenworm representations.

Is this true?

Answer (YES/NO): YES